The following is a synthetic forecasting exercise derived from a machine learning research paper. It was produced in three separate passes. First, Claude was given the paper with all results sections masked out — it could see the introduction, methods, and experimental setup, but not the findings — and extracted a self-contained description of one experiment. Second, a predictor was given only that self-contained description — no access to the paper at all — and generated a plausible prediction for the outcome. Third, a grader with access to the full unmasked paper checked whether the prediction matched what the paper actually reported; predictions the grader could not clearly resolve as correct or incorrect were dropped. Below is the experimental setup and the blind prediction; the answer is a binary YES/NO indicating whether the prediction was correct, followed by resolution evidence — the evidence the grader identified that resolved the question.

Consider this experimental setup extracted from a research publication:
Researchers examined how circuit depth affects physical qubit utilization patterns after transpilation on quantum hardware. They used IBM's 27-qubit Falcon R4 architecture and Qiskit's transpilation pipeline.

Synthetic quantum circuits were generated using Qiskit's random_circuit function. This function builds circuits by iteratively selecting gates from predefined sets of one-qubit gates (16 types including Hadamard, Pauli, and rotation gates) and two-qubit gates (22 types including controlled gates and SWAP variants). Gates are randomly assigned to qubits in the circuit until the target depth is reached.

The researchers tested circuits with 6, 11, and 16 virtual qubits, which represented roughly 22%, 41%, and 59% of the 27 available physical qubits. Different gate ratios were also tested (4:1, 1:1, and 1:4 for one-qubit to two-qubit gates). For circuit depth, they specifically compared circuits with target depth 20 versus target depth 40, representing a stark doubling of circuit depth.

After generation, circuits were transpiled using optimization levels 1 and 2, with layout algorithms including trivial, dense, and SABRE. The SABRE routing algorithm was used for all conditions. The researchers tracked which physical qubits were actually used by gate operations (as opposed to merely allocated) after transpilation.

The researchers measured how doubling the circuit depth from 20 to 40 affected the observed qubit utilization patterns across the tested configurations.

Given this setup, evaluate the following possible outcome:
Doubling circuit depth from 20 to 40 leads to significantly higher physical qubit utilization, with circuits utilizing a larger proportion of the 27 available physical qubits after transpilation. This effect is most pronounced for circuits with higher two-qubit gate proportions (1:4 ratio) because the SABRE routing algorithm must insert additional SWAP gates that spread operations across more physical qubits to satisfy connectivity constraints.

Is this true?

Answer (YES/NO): NO